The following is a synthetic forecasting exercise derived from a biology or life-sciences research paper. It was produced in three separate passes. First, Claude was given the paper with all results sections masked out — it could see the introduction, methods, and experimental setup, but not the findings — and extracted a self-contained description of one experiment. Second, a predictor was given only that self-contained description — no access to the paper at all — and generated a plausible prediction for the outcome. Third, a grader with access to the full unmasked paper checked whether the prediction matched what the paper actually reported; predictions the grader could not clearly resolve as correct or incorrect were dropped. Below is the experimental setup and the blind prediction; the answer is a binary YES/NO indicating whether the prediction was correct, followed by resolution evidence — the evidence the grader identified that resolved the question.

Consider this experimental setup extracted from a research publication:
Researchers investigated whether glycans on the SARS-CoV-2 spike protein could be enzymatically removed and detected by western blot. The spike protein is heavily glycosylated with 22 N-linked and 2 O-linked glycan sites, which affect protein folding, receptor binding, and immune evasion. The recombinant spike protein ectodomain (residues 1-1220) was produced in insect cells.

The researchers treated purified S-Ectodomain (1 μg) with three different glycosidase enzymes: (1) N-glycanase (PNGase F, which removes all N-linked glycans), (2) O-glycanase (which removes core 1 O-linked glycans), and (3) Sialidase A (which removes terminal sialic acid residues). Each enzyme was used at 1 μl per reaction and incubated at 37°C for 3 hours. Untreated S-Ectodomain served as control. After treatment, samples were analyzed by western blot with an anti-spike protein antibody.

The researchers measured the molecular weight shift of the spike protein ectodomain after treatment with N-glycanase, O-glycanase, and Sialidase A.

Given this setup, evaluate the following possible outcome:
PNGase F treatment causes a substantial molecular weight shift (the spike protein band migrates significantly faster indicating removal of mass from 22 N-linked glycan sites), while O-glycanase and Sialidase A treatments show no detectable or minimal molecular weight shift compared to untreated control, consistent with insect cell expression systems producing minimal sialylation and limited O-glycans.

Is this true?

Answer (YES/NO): NO